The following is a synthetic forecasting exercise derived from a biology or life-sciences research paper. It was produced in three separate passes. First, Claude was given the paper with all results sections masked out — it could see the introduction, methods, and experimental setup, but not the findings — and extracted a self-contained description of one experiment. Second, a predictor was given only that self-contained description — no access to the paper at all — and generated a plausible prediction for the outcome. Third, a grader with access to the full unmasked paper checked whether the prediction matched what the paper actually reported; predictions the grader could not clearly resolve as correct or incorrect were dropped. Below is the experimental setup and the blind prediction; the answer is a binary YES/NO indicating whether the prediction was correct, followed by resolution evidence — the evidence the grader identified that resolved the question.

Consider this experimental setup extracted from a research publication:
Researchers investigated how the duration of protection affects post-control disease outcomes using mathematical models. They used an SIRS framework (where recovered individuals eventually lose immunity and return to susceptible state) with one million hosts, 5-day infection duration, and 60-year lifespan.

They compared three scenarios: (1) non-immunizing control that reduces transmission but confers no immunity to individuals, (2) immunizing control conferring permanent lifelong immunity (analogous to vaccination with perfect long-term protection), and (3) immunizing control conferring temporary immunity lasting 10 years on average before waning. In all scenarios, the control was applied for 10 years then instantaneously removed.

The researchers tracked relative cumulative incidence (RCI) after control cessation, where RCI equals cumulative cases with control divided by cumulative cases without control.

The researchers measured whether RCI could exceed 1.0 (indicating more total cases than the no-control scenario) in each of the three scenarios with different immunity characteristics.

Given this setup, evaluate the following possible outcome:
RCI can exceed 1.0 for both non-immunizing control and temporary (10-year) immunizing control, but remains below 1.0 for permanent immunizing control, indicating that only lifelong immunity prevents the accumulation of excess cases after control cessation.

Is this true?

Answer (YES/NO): NO